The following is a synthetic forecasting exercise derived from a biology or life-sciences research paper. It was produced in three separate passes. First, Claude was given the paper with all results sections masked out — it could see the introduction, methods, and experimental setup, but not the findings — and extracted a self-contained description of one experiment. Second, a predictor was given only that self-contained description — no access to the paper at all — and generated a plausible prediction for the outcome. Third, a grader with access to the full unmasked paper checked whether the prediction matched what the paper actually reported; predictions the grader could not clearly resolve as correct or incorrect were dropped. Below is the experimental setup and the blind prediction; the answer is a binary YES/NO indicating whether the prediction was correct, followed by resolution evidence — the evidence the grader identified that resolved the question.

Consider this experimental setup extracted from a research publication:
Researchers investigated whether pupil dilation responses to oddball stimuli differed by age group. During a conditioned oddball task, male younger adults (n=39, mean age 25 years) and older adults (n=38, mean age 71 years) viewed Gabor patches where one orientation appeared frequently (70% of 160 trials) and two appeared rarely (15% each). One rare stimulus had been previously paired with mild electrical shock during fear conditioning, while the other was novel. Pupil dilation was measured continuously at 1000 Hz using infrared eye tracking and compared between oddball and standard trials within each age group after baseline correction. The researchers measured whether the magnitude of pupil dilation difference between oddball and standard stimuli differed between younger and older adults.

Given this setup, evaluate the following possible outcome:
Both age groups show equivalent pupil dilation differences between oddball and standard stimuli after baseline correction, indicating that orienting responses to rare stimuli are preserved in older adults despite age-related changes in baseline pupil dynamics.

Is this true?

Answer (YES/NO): YES